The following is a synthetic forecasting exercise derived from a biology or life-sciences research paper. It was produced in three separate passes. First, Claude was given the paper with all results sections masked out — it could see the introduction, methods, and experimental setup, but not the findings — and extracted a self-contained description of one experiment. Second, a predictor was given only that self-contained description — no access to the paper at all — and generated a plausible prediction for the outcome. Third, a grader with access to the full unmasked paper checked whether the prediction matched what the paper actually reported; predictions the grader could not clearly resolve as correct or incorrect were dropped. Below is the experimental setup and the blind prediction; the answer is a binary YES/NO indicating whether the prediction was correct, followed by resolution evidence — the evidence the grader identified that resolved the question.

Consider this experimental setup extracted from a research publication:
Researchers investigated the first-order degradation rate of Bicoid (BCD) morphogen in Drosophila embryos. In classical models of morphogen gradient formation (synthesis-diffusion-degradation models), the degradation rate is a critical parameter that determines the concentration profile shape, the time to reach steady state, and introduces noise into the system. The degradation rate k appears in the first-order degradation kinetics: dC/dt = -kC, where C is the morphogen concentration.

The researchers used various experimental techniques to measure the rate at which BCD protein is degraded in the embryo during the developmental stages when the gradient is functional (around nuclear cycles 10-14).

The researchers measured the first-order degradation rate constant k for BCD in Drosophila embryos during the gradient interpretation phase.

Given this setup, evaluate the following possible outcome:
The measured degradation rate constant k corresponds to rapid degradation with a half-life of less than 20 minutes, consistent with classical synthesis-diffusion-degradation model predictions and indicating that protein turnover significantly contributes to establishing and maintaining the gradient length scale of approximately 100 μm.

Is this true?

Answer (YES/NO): NO